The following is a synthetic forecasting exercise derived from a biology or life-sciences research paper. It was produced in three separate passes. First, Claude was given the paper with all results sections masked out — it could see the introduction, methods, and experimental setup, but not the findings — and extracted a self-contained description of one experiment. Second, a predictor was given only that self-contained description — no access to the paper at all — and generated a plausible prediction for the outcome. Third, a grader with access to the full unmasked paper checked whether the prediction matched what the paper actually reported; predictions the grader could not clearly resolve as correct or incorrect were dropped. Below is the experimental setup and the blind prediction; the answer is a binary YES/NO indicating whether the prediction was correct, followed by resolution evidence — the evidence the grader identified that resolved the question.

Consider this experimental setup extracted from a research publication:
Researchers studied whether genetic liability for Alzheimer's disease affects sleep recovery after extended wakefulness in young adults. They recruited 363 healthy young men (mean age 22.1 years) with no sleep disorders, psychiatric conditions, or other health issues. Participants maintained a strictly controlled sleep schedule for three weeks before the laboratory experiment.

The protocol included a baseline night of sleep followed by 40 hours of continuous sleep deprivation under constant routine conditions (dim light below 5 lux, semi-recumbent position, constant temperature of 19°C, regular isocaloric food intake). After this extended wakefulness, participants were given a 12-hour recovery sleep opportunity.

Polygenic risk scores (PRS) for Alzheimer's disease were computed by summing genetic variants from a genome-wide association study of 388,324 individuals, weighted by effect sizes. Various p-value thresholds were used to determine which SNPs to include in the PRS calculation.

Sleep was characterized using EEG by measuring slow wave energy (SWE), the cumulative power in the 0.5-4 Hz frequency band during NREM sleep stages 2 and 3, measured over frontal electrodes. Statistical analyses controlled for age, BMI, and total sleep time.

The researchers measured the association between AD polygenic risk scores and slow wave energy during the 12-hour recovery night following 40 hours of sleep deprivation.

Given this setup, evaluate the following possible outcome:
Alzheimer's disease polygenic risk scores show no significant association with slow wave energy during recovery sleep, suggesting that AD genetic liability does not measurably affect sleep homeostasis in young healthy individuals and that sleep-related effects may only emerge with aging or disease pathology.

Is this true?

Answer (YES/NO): NO